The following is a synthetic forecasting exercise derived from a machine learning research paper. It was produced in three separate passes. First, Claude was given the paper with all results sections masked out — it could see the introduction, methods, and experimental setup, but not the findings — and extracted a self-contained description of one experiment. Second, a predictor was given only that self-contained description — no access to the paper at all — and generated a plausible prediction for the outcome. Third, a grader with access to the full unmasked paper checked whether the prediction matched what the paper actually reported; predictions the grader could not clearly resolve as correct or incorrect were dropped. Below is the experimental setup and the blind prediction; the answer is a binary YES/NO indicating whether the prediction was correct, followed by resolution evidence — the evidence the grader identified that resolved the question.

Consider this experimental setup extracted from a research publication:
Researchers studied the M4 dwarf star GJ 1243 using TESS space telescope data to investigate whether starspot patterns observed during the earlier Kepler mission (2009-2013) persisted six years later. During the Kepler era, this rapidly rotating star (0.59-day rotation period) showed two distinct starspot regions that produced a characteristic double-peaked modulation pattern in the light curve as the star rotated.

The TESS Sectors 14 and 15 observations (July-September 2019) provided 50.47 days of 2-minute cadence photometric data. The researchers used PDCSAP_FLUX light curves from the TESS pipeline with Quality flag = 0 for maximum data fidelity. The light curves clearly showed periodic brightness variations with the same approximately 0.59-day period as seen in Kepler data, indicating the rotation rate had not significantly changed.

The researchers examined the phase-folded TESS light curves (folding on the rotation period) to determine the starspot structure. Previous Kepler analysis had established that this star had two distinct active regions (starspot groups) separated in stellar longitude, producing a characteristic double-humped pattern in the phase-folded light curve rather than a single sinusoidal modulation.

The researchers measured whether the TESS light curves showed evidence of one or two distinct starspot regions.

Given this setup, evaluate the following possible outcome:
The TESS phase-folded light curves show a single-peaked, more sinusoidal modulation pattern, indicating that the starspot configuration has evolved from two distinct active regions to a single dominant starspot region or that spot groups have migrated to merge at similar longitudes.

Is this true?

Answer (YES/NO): NO